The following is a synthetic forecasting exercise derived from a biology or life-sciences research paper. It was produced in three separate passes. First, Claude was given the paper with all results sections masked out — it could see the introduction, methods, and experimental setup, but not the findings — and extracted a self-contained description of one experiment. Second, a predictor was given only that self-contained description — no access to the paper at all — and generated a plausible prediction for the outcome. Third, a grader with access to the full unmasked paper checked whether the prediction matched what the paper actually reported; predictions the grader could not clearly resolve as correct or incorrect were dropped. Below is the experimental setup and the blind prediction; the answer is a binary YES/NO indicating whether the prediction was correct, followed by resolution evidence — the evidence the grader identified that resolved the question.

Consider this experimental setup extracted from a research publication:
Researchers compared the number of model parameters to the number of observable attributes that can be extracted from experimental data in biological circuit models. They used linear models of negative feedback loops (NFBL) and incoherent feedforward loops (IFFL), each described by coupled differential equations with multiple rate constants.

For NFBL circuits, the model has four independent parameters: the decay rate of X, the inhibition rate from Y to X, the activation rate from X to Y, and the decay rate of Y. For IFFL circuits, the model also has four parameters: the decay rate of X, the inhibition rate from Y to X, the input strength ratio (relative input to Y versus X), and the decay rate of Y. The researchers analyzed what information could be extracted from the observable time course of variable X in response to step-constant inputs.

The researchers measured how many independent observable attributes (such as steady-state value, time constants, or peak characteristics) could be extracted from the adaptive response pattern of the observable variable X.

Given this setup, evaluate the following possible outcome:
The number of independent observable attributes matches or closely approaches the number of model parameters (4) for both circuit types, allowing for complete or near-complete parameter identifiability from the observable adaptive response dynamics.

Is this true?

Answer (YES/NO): NO